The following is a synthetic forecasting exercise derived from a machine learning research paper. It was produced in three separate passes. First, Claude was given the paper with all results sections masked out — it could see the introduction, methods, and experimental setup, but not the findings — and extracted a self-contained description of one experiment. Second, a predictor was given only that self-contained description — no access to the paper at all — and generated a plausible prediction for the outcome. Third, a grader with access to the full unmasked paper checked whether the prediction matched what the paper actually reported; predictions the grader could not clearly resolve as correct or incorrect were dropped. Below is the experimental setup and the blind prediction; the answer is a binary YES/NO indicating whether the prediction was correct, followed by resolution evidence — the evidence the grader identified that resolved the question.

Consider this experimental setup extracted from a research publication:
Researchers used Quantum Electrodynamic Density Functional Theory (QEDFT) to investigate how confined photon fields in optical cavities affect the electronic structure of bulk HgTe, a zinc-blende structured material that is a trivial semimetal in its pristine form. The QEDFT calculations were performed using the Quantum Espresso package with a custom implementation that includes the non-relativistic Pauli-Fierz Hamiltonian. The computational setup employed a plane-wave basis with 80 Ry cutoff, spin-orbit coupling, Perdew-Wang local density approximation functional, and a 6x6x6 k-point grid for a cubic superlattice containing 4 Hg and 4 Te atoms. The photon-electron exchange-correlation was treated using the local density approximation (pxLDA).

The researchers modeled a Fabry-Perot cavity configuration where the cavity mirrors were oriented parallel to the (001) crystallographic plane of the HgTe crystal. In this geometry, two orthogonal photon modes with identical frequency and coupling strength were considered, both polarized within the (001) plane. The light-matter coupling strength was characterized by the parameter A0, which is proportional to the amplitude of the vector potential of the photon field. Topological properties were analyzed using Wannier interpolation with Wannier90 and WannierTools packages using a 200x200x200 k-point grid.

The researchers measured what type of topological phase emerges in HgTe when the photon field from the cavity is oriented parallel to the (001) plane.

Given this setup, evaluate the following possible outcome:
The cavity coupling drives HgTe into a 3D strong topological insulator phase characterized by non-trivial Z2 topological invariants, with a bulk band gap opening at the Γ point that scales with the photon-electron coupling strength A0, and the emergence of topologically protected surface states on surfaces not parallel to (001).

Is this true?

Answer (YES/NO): NO